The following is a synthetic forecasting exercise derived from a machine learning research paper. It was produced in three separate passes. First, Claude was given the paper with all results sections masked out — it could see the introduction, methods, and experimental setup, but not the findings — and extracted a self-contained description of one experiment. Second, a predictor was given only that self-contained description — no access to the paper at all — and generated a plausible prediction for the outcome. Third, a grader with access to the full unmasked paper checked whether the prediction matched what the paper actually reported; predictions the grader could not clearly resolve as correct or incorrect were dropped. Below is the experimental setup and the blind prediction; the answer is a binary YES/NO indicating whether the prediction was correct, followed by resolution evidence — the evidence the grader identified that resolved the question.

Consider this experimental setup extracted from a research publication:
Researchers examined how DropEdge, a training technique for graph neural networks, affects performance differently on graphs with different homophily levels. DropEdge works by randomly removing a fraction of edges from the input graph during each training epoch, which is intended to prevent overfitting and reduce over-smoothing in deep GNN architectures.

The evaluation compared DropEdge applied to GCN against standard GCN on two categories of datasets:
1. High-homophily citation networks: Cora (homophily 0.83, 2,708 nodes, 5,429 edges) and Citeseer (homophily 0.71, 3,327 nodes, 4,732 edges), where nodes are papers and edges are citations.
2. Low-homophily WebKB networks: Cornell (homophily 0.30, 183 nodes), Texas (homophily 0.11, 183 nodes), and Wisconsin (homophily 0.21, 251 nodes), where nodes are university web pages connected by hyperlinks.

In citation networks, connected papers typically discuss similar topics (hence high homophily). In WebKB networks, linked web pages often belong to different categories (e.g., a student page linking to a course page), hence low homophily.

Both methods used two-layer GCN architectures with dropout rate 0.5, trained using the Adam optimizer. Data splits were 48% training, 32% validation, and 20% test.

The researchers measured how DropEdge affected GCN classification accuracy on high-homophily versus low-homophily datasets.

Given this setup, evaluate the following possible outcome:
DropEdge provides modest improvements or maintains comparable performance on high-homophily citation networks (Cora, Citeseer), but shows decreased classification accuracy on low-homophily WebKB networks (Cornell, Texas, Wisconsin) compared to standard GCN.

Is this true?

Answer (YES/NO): NO